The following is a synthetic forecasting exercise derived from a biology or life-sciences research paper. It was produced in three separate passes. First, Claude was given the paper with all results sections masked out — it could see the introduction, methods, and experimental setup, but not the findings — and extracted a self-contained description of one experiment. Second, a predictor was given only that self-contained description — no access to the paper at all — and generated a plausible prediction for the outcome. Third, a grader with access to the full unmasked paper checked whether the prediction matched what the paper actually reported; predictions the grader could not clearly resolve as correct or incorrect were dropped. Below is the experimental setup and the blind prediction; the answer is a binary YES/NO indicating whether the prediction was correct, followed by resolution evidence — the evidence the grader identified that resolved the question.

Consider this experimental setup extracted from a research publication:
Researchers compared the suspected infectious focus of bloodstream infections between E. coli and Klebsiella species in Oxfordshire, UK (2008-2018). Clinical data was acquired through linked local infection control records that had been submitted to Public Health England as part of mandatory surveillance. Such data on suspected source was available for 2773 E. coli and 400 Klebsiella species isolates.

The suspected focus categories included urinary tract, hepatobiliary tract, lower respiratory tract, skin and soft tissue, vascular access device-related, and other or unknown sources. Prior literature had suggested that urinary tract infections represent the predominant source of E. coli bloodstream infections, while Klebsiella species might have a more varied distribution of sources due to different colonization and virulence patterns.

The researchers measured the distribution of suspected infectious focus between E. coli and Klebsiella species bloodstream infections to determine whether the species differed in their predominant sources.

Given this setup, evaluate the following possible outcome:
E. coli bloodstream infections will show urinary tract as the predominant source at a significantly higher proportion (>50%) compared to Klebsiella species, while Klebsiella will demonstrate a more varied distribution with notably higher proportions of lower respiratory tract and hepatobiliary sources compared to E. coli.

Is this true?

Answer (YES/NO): NO